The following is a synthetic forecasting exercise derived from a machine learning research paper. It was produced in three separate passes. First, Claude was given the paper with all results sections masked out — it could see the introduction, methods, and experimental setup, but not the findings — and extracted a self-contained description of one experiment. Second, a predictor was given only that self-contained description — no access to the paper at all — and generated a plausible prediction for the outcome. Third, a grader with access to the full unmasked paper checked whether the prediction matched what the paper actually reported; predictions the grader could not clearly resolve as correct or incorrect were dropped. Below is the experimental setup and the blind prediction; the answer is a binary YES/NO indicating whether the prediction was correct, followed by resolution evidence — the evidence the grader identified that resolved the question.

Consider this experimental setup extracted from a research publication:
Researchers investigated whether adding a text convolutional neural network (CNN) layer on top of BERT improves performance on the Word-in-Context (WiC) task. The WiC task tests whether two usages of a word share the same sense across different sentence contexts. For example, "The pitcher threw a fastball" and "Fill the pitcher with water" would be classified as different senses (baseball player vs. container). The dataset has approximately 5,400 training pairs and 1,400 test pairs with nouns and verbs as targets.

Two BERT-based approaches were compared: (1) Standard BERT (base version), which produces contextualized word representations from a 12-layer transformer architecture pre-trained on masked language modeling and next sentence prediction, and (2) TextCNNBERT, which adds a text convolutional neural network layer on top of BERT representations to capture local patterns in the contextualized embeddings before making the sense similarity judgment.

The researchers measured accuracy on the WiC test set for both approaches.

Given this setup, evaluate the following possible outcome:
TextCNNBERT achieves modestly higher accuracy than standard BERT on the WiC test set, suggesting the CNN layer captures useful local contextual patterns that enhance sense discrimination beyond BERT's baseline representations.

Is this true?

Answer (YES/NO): YES